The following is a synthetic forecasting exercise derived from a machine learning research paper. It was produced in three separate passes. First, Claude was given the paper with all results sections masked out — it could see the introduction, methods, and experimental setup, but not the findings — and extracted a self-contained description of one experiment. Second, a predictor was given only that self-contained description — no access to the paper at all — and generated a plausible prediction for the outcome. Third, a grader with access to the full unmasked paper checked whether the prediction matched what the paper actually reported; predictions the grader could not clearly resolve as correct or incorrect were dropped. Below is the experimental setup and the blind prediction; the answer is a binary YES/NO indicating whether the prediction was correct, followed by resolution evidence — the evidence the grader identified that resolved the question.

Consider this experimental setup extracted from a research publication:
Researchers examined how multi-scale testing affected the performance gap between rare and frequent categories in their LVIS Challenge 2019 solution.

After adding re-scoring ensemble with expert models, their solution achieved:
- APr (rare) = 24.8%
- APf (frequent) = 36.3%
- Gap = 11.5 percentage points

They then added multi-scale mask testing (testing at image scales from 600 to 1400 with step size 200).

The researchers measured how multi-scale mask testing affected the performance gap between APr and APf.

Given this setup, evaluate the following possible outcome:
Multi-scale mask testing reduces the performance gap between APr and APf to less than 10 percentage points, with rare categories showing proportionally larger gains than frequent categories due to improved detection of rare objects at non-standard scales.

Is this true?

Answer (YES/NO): NO